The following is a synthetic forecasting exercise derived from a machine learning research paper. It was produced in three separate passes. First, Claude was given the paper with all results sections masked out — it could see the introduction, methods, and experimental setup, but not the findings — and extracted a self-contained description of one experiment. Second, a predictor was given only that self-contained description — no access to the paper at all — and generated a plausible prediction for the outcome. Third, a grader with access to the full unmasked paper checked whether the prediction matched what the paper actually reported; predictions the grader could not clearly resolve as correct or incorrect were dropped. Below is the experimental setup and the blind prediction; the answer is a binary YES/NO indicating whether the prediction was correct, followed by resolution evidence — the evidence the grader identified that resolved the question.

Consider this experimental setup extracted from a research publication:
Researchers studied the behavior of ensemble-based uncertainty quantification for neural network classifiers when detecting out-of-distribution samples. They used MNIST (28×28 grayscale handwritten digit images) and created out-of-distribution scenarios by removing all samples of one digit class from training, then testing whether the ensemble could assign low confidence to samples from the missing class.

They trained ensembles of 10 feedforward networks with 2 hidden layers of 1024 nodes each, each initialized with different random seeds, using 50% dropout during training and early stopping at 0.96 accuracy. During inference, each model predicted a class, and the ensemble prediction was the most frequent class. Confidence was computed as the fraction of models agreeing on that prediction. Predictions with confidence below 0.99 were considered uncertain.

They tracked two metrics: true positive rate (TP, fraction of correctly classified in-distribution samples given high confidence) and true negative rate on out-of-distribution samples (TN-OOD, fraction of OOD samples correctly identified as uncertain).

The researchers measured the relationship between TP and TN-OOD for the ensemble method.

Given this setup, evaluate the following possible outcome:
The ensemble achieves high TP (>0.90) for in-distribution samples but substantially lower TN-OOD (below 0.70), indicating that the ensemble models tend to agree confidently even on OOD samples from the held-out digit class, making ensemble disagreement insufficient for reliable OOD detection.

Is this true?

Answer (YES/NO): YES